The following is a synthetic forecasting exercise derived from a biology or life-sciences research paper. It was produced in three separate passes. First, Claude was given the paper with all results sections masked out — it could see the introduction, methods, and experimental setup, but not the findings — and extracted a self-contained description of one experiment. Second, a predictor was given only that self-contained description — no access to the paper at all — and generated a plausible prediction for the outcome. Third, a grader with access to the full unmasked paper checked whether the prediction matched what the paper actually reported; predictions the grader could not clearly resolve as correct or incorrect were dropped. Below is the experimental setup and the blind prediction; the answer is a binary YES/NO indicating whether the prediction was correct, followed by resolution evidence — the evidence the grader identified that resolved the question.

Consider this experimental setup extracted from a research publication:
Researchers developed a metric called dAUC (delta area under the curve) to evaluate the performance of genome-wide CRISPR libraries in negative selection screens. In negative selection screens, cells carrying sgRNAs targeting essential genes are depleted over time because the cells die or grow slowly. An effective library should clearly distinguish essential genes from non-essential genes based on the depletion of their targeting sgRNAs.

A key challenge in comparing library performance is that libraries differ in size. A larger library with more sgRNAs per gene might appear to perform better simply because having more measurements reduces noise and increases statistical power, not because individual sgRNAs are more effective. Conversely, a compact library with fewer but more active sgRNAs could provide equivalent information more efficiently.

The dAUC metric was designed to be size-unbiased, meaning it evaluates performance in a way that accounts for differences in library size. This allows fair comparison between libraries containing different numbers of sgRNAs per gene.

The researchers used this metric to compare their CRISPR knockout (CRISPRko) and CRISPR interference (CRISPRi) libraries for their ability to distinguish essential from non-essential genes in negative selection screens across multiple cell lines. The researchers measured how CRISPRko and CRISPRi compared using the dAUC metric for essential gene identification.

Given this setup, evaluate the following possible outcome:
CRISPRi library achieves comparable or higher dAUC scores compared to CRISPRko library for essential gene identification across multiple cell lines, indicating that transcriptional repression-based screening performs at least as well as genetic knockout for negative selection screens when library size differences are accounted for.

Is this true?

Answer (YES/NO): YES